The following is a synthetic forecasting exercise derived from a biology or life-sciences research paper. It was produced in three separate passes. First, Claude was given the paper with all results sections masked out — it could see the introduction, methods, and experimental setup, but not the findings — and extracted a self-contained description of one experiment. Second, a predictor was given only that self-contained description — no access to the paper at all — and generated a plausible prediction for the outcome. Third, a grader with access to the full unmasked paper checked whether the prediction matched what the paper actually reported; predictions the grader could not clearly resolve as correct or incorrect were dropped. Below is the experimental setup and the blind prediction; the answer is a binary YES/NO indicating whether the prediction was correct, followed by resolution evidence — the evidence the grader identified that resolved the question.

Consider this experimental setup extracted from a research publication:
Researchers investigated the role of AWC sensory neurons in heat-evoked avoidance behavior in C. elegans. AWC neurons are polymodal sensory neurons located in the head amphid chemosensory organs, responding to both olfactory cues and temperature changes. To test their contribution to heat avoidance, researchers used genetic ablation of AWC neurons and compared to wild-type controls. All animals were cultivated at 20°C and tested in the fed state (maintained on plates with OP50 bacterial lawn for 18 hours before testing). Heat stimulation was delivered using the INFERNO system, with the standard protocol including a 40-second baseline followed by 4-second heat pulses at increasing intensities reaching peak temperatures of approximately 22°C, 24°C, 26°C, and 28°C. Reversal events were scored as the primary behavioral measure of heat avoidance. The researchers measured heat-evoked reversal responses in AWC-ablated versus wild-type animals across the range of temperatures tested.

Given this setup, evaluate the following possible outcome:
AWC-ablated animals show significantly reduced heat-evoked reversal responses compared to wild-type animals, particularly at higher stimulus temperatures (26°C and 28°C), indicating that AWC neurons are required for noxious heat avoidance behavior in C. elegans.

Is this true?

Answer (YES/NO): YES